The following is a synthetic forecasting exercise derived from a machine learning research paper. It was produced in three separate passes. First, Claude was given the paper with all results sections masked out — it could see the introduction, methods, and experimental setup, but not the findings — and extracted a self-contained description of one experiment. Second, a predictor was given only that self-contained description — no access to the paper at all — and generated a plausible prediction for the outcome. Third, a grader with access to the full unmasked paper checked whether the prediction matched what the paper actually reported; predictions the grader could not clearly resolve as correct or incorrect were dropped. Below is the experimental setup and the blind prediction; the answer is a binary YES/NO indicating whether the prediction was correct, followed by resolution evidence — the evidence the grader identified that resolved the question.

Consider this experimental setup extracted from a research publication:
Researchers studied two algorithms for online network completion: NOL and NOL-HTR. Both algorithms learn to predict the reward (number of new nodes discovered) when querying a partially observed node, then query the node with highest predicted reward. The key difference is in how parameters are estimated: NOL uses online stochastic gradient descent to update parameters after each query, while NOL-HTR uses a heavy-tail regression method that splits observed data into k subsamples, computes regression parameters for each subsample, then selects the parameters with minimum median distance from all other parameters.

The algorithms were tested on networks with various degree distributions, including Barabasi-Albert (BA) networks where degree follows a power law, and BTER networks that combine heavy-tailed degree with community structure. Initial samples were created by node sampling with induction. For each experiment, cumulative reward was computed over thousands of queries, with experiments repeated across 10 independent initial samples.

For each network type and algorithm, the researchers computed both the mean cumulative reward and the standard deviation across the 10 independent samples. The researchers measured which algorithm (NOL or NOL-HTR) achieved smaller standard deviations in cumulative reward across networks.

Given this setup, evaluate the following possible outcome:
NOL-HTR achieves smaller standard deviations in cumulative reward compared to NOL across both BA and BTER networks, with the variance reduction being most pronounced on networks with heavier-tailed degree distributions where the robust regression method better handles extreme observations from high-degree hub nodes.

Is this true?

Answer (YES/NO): NO